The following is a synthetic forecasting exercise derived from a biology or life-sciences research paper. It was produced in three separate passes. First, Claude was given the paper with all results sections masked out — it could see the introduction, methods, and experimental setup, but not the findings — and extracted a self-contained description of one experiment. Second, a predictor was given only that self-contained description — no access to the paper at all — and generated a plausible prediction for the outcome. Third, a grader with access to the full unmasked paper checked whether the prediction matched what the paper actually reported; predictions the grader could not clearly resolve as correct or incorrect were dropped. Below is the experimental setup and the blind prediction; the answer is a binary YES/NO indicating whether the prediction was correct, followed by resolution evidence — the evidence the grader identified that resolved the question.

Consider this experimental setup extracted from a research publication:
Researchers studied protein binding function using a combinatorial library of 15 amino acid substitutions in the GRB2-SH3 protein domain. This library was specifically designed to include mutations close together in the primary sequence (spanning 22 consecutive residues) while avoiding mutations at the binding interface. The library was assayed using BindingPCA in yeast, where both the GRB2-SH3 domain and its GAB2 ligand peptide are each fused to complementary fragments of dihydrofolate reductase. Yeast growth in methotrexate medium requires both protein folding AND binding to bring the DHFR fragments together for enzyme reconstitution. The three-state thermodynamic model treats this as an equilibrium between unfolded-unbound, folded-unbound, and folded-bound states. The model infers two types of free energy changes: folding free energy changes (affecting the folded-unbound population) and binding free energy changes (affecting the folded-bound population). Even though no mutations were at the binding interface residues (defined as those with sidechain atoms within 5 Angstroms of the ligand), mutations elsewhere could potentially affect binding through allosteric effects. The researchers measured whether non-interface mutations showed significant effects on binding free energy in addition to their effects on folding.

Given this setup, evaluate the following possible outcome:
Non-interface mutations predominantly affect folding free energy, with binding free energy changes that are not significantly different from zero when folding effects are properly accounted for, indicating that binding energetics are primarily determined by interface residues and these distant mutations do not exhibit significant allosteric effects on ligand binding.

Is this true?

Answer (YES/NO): NO